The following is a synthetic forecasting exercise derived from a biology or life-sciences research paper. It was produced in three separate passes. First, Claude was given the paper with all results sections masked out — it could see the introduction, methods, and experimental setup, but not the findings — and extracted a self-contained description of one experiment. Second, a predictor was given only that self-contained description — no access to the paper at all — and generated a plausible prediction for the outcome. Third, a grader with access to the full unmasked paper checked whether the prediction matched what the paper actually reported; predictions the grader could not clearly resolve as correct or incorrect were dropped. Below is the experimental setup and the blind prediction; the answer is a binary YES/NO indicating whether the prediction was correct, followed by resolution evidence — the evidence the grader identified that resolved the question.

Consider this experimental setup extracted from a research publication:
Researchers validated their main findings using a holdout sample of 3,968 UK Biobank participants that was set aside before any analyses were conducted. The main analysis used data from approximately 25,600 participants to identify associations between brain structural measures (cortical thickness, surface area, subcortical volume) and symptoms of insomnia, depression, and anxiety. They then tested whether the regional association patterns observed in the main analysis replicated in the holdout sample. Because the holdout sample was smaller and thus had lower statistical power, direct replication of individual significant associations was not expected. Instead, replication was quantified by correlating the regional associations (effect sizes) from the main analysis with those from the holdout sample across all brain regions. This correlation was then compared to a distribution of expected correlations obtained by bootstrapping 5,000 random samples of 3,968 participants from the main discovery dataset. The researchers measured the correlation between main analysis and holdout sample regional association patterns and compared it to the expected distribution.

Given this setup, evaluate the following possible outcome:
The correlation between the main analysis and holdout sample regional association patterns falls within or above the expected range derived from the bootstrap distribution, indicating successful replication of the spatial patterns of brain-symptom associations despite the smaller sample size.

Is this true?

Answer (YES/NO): YES